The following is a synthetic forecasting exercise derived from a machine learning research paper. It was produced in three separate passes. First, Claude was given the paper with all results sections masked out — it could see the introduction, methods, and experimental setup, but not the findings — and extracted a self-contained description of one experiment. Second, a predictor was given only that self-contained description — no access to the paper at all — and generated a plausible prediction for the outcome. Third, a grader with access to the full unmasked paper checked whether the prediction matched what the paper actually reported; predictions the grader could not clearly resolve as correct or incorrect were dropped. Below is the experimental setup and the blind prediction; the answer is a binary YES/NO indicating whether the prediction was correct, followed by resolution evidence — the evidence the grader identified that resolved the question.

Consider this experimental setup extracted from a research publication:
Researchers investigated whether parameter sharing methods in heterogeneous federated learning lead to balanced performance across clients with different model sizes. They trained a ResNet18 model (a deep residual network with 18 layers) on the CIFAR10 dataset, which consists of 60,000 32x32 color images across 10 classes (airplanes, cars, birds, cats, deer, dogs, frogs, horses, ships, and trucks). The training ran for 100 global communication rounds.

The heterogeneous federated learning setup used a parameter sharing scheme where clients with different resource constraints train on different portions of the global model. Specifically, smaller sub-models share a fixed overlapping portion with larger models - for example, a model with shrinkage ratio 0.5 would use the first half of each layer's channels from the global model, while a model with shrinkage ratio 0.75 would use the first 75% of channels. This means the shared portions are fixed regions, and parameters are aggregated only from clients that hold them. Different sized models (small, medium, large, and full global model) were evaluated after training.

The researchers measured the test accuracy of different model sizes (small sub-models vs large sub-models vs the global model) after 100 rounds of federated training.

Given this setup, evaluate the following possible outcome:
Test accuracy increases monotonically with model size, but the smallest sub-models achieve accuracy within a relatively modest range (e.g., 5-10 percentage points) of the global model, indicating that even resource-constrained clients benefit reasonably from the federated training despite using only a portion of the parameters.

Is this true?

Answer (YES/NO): NO